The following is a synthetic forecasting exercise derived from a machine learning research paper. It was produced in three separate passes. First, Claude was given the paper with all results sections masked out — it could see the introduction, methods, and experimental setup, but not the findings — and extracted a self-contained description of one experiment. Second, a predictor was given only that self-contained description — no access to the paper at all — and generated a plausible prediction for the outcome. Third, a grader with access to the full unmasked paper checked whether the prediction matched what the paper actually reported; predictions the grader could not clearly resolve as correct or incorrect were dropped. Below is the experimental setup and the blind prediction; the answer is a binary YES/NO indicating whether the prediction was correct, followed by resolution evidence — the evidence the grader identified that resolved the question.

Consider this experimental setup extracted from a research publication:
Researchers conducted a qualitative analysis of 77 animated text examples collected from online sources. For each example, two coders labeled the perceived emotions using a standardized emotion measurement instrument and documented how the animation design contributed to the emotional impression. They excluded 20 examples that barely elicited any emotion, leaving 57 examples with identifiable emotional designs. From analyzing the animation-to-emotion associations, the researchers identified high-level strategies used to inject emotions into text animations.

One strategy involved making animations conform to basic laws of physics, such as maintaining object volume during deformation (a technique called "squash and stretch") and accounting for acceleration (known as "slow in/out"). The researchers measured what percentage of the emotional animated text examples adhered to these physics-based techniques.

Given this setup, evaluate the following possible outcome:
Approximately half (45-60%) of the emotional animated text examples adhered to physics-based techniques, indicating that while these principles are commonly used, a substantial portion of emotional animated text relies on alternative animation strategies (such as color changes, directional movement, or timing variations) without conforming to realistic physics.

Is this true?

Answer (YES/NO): YES